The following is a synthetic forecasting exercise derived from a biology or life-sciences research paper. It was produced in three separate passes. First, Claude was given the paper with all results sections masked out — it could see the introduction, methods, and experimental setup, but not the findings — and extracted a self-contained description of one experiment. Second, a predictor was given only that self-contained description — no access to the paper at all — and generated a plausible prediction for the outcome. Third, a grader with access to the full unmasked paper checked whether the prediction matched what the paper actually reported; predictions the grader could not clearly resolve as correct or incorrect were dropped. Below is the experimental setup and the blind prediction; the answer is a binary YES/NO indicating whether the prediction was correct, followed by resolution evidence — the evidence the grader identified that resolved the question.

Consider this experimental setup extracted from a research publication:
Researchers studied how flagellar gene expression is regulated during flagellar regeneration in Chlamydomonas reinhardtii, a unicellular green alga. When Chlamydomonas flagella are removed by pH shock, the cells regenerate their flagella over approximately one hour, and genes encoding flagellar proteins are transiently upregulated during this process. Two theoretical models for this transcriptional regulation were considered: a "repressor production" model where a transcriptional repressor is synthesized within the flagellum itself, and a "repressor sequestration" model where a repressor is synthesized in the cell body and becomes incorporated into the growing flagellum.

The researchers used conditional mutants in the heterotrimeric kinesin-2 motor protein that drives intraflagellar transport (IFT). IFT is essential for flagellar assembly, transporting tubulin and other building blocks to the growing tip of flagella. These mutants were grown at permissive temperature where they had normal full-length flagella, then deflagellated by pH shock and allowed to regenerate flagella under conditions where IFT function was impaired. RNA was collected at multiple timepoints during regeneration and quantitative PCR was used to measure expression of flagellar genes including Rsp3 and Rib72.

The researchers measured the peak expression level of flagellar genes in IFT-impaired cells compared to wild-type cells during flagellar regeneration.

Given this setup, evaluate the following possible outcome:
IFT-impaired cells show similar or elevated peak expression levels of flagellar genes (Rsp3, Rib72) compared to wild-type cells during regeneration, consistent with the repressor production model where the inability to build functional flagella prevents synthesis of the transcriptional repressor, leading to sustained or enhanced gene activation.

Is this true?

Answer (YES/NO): NO